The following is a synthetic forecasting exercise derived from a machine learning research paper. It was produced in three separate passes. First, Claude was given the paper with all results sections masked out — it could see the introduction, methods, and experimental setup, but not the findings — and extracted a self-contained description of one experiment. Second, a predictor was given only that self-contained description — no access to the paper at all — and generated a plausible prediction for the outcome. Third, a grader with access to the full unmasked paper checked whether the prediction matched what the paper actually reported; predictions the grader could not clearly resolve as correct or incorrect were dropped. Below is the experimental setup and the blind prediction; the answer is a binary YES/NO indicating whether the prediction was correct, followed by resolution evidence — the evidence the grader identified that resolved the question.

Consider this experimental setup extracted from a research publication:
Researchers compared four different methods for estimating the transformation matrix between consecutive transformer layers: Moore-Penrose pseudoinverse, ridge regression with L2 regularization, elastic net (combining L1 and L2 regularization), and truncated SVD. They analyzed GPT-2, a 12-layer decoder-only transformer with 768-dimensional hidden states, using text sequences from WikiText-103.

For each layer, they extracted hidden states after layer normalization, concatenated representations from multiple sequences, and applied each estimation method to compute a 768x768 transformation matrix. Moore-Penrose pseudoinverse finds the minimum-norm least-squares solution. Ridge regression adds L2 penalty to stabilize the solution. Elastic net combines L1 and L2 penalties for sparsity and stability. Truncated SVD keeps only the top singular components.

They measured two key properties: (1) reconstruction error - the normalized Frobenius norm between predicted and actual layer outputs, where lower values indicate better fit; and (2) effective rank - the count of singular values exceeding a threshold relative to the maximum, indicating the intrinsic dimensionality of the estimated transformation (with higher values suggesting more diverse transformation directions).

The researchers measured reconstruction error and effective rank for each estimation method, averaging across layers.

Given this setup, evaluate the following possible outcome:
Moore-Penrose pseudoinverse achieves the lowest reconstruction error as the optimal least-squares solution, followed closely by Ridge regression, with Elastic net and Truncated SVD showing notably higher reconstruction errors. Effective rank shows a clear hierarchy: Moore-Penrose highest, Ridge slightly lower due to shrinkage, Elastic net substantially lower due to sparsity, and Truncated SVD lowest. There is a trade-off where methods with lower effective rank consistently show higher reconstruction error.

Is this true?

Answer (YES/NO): NO